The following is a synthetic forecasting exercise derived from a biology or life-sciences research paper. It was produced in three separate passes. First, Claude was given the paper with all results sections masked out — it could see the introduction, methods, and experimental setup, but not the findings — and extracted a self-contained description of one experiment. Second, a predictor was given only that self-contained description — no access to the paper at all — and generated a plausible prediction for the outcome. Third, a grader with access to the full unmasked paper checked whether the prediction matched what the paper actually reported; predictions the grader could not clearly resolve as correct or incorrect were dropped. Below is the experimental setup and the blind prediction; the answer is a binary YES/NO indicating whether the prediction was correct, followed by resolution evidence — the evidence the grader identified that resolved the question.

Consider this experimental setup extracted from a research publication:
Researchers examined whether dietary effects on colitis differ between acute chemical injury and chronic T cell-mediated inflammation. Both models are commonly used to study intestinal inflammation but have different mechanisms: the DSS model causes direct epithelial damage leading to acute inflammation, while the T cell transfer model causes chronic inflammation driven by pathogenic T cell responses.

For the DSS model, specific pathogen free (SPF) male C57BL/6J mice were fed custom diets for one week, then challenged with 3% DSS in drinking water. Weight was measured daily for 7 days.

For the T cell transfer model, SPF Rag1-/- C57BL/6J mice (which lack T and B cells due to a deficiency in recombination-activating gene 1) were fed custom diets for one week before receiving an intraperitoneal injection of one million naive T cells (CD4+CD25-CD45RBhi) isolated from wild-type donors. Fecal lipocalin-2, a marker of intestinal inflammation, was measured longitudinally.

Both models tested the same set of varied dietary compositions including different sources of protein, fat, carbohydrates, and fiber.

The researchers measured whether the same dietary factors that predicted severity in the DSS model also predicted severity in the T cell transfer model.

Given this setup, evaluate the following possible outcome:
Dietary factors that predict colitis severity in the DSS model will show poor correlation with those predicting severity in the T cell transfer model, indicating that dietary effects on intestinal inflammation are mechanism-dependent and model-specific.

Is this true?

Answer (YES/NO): NO